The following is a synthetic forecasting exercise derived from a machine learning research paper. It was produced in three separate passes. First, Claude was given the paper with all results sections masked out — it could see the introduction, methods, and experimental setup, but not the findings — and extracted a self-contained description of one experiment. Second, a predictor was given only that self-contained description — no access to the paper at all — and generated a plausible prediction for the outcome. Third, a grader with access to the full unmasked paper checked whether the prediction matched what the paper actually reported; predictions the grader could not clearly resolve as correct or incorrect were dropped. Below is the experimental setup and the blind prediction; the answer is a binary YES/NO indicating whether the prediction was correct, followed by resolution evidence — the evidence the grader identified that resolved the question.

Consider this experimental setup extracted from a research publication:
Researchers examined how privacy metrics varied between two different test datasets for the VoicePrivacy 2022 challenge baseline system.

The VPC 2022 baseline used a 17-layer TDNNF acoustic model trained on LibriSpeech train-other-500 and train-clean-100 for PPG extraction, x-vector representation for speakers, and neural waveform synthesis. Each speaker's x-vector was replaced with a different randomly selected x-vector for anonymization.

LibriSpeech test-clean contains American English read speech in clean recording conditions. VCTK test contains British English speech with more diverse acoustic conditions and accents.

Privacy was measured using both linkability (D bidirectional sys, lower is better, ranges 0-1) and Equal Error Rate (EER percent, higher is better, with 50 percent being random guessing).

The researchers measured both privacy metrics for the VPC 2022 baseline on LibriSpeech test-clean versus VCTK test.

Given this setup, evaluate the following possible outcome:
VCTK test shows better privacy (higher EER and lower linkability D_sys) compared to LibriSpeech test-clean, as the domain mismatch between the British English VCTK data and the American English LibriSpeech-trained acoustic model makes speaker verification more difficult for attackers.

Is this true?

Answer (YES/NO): NO